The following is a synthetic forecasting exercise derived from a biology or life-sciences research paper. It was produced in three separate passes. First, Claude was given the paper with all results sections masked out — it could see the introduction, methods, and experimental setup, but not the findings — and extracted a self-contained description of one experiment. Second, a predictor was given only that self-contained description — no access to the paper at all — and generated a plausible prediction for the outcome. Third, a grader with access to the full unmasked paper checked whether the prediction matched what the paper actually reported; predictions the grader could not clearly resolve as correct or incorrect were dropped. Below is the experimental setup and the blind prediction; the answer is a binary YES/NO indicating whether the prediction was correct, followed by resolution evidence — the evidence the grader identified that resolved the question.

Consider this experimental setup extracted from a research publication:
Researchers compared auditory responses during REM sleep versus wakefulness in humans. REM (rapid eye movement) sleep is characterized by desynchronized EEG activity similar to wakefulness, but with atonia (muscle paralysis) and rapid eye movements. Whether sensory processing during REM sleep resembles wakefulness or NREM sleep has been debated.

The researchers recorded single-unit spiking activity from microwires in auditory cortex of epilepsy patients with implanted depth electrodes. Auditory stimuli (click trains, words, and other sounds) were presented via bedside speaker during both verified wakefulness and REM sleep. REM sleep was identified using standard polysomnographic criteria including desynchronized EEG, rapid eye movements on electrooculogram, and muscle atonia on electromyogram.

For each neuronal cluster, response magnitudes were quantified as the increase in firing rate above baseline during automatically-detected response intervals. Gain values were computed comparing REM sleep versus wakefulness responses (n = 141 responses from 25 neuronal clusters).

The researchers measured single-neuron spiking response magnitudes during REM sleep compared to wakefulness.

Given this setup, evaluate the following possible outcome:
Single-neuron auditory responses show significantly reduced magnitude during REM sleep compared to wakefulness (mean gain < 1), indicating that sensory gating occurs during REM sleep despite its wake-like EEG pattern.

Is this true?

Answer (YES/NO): NO